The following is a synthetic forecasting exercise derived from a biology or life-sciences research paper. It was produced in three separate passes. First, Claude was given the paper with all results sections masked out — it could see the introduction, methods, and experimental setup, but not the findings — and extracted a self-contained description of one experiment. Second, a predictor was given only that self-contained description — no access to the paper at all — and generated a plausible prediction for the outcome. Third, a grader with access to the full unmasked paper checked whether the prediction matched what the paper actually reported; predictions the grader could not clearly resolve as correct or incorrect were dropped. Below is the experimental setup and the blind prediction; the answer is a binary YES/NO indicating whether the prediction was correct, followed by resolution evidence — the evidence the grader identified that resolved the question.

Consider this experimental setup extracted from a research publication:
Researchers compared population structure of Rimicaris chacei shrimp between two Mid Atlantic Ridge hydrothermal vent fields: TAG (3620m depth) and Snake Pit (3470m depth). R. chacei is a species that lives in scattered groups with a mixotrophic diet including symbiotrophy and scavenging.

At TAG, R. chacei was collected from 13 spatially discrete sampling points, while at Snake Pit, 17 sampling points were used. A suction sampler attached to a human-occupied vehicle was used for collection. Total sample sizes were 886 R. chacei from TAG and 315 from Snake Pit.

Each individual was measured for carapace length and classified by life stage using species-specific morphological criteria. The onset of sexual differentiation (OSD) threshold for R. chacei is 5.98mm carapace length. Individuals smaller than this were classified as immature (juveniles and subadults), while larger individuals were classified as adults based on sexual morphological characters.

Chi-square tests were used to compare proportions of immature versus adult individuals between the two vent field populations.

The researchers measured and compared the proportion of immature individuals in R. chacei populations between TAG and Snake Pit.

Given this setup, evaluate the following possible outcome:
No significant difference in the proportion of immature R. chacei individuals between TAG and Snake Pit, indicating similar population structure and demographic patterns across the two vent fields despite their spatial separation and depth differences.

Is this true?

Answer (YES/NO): NO